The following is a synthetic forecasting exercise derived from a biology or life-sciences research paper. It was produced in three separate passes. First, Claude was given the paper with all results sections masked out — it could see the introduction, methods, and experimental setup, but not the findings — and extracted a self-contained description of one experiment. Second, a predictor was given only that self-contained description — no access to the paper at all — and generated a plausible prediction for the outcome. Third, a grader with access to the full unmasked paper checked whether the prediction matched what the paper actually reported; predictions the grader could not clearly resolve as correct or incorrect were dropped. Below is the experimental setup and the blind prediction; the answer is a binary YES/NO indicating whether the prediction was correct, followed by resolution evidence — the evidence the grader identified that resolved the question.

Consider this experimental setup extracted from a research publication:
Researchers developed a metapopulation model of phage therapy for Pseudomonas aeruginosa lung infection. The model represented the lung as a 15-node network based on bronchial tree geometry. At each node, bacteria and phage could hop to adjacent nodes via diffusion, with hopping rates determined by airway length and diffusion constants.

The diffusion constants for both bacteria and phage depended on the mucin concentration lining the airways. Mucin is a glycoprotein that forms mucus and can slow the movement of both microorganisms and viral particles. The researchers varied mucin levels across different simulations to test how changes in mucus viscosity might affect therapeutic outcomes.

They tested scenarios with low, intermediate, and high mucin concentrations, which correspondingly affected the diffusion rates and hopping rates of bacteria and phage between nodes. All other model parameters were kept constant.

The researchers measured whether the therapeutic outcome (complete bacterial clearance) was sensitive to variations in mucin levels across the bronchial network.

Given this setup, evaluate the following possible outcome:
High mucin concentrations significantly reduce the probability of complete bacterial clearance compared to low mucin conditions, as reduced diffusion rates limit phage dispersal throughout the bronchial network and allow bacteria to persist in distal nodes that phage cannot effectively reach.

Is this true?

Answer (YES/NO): NO